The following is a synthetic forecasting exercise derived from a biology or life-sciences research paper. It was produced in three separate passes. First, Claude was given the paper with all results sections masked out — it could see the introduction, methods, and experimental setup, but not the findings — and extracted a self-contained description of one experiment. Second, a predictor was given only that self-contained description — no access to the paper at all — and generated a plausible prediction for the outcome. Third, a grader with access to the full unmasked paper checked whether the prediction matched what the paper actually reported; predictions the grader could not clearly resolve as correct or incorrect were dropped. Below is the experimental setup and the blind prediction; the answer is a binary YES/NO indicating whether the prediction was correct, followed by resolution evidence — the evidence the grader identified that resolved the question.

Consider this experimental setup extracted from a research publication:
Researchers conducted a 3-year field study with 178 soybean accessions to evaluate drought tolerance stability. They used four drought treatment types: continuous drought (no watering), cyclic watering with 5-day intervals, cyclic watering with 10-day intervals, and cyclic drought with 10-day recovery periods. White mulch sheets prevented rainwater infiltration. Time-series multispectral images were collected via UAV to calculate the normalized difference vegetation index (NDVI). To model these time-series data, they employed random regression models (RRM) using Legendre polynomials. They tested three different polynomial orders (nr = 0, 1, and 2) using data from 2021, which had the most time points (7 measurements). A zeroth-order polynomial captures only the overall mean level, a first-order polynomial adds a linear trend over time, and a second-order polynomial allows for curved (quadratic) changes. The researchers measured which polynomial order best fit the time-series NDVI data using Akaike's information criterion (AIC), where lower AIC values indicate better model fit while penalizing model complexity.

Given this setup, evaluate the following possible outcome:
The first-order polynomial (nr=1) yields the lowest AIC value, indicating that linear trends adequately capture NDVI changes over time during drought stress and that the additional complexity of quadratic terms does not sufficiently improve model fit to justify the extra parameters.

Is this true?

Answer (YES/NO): YES